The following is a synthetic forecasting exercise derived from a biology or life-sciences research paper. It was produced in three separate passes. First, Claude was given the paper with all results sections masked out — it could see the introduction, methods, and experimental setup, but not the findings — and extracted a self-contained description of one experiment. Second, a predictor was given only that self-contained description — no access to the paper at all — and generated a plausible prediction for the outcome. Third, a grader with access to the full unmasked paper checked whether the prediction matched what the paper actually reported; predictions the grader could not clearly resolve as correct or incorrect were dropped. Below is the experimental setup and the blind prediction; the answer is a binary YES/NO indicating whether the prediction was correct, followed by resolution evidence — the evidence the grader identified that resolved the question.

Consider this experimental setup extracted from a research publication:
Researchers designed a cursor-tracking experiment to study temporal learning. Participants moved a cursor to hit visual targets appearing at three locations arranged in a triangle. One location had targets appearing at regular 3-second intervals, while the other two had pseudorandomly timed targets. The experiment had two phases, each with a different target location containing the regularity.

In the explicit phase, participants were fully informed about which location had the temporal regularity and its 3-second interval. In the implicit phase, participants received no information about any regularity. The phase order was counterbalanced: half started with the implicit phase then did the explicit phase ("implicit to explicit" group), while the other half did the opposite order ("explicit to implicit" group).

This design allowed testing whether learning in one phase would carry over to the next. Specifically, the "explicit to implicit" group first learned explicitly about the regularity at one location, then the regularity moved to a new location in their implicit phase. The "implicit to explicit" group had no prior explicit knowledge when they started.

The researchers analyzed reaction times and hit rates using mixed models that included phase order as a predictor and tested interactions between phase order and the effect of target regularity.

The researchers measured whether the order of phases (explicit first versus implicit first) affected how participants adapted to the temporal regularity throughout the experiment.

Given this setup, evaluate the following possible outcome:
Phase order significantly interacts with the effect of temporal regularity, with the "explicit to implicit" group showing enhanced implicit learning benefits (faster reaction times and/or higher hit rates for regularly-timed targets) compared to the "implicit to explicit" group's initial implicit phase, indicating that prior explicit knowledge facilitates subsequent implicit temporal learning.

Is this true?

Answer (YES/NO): NO